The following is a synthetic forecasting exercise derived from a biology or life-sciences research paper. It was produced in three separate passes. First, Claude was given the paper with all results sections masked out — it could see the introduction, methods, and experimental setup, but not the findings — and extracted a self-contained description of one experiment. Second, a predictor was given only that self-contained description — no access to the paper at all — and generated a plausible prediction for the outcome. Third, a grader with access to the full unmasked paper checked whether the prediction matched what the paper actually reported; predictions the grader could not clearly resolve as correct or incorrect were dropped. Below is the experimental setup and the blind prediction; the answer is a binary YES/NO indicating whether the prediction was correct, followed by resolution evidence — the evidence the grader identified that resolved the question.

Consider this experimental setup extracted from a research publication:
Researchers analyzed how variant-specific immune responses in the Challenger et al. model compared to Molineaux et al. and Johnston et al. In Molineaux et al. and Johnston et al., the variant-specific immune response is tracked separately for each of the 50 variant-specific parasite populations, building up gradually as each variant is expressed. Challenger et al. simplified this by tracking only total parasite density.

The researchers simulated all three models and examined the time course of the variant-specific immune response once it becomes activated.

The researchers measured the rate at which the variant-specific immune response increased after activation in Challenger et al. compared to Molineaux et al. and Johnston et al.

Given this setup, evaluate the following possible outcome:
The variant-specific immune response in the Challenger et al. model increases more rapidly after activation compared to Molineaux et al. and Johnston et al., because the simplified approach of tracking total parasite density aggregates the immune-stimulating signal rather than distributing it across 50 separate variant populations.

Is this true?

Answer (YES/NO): YES